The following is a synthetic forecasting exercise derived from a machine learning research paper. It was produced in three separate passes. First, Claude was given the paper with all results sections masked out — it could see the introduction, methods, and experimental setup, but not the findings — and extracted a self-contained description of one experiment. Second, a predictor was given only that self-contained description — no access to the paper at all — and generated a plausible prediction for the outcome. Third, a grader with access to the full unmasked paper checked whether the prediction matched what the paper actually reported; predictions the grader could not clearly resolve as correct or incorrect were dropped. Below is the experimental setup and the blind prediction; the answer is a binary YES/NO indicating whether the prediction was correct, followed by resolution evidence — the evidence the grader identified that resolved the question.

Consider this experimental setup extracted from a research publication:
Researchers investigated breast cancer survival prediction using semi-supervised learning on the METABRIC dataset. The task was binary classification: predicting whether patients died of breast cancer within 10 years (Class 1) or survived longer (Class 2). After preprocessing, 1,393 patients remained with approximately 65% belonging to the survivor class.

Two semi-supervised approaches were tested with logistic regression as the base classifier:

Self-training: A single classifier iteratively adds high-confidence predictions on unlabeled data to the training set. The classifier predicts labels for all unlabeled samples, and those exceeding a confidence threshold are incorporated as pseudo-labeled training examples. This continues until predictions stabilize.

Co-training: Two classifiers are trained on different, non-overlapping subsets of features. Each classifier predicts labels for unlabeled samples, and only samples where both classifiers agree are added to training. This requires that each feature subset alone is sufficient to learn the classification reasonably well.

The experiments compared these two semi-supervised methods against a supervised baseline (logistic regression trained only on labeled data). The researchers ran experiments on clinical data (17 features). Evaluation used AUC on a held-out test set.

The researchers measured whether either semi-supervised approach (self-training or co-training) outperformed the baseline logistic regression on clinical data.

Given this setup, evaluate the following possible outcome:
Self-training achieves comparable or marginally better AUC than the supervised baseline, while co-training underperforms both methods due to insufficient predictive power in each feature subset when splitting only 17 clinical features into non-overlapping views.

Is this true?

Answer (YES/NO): NO